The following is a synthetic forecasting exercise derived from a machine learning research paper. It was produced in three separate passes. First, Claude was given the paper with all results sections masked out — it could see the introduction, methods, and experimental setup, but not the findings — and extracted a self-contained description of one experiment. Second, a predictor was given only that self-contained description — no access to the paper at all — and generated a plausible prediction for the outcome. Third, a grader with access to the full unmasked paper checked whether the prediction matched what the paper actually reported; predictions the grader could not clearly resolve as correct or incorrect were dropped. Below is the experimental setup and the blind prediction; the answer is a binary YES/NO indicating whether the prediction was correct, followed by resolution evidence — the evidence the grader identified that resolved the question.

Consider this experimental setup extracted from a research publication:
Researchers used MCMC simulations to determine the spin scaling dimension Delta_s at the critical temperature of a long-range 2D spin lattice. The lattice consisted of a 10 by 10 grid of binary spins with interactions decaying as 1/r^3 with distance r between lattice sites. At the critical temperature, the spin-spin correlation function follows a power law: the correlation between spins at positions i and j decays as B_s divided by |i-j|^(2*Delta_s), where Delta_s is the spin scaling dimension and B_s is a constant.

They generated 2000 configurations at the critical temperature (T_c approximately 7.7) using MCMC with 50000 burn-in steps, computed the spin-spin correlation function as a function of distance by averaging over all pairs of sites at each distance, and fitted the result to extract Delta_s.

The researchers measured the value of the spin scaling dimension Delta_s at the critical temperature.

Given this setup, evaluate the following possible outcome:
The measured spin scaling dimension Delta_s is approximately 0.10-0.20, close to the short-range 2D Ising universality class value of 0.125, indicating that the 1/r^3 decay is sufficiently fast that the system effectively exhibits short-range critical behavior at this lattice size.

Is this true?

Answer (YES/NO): NO